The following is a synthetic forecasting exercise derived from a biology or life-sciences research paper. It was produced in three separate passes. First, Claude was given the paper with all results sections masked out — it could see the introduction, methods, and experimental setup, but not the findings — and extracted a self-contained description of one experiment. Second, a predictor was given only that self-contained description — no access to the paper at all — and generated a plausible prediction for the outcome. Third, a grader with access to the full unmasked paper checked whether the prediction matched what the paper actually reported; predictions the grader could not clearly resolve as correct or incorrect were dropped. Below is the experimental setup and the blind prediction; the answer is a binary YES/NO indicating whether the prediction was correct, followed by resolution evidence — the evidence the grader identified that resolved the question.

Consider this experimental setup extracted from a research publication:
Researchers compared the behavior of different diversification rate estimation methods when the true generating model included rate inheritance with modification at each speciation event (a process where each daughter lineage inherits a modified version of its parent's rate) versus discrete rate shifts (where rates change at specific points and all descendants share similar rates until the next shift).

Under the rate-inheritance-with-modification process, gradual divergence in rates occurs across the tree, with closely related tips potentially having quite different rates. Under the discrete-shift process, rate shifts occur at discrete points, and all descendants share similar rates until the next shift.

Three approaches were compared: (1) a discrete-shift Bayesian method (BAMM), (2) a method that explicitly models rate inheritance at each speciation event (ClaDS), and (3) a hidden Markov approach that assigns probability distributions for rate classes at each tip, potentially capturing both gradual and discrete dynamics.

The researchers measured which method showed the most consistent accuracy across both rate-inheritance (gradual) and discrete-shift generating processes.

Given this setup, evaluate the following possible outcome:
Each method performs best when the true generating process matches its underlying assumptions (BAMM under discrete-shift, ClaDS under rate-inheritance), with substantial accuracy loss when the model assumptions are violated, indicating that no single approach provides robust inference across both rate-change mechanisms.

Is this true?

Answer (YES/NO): NO